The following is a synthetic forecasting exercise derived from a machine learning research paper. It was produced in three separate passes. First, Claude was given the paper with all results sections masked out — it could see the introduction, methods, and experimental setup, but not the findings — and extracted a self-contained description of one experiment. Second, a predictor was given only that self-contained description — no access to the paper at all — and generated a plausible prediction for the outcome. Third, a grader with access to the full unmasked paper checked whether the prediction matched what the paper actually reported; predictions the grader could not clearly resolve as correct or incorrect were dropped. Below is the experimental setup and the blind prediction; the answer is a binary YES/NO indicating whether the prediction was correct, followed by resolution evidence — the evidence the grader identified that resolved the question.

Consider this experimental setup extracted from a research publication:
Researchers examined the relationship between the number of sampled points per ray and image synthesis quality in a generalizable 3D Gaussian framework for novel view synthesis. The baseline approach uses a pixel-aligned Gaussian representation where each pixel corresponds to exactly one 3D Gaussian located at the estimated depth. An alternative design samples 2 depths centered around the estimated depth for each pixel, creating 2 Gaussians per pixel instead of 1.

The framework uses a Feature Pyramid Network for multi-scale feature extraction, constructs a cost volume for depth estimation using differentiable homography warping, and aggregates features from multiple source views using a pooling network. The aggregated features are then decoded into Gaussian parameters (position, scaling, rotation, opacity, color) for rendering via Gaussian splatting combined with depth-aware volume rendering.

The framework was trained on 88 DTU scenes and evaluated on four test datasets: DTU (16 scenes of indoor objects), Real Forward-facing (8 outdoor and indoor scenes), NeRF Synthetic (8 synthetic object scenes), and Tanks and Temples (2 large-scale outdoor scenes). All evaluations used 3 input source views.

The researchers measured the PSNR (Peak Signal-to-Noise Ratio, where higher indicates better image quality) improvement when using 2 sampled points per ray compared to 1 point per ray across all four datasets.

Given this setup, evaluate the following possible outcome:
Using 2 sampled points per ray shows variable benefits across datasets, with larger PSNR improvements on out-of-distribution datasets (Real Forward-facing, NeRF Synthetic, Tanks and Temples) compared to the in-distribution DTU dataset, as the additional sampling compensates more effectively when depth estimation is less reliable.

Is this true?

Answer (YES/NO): NO